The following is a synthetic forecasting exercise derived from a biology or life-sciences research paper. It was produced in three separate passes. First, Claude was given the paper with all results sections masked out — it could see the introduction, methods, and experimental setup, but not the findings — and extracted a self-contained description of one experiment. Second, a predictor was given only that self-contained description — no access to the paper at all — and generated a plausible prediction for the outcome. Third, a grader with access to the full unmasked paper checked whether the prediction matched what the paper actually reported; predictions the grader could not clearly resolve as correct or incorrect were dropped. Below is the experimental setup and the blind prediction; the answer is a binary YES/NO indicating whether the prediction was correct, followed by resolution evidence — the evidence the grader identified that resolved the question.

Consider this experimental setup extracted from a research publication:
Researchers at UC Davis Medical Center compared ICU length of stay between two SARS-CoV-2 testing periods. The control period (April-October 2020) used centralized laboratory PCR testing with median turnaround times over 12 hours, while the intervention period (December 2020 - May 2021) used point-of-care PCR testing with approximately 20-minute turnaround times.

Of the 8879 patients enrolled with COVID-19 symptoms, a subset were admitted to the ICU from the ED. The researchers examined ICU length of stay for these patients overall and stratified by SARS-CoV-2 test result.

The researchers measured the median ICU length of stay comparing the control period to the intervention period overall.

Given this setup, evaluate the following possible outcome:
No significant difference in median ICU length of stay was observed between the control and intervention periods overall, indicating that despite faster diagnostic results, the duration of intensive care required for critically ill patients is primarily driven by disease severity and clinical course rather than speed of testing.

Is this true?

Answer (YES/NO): NO